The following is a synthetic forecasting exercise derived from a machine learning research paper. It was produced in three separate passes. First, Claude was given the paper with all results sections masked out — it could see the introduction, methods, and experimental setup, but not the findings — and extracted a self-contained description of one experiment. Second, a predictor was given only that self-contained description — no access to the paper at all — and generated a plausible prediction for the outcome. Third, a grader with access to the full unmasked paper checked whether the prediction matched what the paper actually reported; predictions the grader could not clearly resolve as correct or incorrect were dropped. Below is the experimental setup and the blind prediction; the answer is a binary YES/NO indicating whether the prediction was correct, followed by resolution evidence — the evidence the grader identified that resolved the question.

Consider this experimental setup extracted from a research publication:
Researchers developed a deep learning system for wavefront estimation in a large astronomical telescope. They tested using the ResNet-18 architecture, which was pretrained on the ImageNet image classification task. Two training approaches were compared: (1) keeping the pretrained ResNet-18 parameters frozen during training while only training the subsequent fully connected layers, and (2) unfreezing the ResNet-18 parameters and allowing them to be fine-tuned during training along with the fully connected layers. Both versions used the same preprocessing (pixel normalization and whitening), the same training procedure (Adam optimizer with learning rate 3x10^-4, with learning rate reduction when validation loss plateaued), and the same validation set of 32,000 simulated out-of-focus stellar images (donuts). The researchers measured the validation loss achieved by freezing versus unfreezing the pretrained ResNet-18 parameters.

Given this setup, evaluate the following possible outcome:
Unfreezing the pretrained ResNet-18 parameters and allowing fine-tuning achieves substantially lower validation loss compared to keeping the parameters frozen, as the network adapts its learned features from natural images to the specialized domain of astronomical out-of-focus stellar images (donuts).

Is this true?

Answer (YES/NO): YES